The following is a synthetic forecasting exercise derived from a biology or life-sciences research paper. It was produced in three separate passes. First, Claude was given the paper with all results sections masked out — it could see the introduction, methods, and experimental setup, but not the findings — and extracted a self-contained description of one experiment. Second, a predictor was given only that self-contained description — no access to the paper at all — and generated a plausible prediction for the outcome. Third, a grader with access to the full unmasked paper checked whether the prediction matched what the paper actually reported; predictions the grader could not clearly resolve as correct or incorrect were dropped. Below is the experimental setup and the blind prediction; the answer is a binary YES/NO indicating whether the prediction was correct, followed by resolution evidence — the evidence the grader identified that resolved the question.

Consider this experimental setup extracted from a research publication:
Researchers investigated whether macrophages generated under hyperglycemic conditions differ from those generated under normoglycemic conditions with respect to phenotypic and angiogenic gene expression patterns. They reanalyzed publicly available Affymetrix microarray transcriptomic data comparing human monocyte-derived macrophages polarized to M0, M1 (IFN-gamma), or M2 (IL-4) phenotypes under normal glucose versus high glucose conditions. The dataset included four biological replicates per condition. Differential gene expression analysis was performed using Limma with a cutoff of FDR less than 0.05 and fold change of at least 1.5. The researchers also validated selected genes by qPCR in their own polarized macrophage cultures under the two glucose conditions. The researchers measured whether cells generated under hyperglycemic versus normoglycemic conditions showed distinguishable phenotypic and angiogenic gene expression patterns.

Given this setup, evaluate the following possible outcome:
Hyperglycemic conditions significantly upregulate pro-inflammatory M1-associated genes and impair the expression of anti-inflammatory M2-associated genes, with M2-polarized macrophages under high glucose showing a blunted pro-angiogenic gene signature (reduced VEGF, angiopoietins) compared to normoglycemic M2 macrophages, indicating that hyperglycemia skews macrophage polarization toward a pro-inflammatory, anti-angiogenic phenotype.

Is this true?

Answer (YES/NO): NO